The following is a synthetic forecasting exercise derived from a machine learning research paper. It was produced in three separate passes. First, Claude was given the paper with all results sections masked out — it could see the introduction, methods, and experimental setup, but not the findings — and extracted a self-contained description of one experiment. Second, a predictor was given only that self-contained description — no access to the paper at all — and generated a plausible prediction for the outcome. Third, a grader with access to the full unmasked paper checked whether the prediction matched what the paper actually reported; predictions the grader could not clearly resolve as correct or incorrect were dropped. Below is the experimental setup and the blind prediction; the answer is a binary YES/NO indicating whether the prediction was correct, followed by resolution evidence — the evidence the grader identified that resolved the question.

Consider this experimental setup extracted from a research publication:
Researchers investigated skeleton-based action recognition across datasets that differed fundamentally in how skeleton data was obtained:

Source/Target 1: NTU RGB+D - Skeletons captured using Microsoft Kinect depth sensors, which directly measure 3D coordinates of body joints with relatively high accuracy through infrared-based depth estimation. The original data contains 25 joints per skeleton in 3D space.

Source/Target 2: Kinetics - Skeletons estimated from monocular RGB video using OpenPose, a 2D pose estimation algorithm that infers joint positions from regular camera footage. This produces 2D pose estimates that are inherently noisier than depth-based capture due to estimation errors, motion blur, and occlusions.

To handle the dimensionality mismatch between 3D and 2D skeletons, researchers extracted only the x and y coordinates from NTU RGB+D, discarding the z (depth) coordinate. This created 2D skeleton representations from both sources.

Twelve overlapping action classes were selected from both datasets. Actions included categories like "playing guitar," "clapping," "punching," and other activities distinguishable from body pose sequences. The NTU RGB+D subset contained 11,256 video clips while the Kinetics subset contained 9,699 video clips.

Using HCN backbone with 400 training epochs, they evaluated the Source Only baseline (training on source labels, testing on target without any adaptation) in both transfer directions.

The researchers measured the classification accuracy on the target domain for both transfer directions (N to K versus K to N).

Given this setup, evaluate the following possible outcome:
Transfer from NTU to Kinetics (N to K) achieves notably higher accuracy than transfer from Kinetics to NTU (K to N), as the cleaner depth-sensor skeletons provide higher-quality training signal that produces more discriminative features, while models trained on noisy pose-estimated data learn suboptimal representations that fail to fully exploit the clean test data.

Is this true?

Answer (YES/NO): NO